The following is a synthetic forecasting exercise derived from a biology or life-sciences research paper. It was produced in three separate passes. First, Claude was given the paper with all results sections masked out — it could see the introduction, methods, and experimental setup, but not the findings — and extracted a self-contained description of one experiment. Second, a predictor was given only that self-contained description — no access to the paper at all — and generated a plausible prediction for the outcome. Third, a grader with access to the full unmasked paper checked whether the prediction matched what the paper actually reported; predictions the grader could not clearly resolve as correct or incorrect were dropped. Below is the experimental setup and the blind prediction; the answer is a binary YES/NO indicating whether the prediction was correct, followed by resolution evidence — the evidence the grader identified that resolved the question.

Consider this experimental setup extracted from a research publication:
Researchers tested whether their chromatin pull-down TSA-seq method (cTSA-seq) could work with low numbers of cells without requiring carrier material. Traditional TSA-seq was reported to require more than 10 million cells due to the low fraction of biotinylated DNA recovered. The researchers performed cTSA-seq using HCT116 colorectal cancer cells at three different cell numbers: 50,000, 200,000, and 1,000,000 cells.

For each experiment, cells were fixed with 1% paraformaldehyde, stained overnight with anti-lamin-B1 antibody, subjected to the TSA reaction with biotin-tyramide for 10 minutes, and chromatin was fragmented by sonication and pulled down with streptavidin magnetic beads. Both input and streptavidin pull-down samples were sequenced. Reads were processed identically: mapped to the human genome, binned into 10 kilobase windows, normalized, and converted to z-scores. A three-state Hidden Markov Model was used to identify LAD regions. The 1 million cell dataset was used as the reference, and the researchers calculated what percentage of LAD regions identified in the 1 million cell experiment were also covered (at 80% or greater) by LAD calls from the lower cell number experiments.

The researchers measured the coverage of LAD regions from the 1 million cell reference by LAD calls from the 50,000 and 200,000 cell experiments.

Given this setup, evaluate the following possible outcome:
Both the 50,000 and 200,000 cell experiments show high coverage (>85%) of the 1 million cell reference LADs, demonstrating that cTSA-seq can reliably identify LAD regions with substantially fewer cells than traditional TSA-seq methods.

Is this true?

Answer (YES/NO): NO